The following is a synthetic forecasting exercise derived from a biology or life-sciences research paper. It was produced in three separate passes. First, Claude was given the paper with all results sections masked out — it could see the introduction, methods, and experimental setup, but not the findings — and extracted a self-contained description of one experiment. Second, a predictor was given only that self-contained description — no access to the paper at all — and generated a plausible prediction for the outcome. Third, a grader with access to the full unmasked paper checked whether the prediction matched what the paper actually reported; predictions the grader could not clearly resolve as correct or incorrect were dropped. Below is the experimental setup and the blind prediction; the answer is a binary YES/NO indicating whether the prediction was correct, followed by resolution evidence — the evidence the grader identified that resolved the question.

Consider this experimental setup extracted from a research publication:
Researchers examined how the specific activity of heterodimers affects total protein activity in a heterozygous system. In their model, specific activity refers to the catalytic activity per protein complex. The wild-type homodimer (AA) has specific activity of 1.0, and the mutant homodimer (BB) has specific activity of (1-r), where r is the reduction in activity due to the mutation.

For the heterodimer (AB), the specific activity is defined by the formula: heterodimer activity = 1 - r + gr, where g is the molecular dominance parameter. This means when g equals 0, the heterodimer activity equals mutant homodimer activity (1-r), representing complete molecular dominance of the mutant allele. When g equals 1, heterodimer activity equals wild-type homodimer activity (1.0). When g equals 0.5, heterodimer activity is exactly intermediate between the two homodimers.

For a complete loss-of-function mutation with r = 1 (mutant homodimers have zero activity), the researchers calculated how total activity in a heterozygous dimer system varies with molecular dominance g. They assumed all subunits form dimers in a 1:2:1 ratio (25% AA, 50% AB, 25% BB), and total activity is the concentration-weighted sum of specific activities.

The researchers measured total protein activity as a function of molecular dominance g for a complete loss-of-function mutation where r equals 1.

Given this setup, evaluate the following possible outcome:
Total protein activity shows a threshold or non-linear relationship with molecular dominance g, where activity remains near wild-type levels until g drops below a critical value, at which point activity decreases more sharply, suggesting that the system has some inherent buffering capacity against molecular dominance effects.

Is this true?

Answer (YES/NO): NO